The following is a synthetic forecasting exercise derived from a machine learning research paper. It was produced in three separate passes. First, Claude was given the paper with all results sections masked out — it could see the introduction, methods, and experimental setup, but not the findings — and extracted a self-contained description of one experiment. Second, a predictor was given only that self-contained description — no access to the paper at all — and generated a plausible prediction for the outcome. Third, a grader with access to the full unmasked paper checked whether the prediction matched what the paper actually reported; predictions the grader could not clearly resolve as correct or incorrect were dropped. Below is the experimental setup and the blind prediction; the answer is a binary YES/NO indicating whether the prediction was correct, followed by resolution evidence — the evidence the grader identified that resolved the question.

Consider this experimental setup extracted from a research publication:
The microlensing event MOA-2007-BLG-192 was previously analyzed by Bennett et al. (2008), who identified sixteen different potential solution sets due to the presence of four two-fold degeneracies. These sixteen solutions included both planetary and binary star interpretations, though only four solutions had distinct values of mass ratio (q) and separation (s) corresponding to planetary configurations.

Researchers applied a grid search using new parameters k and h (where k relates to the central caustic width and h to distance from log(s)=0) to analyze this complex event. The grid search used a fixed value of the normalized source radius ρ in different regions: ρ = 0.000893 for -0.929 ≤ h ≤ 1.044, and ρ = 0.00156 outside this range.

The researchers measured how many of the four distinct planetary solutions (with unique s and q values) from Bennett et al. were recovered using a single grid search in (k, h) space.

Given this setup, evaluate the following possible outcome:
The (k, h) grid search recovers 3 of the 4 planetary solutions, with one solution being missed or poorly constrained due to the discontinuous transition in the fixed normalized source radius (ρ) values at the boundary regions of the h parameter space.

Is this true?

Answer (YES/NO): NO